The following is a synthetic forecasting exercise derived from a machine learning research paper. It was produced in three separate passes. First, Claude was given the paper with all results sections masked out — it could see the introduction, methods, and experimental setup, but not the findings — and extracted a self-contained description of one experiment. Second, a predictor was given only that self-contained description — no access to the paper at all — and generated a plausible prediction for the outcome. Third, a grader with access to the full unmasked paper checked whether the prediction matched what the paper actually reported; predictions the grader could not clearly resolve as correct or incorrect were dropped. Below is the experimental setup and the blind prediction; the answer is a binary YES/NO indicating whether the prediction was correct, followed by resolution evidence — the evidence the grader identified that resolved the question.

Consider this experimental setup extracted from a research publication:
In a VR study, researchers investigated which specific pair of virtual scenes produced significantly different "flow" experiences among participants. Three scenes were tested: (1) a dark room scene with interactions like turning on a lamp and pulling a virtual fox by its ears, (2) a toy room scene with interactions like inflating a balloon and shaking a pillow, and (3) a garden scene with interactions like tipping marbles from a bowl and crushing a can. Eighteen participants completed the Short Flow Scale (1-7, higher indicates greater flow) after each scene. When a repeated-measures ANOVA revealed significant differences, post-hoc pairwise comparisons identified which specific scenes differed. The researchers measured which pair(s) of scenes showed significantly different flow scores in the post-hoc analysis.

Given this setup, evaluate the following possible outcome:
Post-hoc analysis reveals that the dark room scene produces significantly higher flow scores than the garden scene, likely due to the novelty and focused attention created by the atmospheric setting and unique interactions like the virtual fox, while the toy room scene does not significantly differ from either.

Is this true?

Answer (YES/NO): NO